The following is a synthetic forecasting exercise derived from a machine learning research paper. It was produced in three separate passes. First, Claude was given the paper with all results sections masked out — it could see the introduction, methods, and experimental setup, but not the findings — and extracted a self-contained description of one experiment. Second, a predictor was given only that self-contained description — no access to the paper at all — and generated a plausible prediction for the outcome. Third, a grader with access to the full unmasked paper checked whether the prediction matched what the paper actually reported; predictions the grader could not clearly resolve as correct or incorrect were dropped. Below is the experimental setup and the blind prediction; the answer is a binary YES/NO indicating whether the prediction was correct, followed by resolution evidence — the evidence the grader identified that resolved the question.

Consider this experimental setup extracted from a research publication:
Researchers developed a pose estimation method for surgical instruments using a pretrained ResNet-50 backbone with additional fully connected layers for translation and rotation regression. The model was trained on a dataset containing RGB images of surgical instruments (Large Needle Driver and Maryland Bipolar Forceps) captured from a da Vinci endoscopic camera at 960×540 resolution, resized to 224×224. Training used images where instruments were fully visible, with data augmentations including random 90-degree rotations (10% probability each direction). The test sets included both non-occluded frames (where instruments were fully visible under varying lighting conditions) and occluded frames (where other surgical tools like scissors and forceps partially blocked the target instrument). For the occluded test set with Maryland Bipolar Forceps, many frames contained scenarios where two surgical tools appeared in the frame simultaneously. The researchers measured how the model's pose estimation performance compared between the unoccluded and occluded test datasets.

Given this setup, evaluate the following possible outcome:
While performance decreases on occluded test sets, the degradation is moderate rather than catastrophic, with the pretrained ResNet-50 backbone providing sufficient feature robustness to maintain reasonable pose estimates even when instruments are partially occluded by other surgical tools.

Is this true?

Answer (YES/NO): NO